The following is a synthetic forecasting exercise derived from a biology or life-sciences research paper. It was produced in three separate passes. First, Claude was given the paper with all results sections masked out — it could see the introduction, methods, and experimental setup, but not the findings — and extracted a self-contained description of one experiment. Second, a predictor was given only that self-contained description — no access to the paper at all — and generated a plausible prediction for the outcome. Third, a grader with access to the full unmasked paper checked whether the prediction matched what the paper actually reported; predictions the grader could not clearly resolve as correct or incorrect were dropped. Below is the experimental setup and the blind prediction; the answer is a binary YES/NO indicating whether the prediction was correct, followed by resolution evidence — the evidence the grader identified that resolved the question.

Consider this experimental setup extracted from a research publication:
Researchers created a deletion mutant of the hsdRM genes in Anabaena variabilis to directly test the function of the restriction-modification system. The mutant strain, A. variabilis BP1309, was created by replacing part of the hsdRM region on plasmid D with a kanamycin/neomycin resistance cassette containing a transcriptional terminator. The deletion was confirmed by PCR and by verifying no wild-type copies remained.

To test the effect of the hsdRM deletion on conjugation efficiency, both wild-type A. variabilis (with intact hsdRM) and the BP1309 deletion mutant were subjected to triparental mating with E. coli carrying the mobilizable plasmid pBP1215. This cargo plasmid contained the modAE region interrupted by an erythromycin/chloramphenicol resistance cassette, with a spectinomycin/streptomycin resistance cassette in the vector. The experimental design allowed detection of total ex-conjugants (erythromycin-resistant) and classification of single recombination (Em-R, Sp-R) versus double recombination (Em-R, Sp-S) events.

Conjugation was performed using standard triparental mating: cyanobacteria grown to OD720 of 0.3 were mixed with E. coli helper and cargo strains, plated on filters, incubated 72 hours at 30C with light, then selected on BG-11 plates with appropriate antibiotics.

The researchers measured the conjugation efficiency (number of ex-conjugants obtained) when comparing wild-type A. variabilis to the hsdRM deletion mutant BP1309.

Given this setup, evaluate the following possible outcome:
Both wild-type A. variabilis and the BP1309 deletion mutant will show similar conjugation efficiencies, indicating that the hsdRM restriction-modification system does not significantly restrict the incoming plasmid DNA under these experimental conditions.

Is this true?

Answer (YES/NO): NO